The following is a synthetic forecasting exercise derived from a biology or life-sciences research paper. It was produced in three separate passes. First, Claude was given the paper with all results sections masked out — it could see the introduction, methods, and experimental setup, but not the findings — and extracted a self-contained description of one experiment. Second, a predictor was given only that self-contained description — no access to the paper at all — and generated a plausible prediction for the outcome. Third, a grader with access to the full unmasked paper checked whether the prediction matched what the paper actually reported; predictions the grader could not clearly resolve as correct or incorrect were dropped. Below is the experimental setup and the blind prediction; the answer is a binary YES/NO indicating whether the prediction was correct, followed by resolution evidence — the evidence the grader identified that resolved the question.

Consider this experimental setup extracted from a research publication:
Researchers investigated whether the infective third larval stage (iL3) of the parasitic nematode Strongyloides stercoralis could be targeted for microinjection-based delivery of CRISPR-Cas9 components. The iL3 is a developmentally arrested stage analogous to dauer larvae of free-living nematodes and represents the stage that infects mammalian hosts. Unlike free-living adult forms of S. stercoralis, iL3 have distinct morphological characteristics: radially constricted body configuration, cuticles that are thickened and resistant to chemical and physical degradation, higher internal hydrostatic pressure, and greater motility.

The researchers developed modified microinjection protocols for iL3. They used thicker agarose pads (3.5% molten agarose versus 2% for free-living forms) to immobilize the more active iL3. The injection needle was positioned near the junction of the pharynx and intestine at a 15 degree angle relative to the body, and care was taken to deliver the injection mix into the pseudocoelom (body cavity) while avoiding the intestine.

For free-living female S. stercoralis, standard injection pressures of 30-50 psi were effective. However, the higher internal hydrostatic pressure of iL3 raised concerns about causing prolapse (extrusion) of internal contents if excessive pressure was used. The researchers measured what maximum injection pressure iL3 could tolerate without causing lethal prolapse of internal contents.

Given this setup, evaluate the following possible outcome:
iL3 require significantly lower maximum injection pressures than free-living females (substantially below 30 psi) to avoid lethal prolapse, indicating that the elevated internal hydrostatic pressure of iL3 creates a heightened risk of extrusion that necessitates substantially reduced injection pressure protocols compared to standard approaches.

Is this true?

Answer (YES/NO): YES